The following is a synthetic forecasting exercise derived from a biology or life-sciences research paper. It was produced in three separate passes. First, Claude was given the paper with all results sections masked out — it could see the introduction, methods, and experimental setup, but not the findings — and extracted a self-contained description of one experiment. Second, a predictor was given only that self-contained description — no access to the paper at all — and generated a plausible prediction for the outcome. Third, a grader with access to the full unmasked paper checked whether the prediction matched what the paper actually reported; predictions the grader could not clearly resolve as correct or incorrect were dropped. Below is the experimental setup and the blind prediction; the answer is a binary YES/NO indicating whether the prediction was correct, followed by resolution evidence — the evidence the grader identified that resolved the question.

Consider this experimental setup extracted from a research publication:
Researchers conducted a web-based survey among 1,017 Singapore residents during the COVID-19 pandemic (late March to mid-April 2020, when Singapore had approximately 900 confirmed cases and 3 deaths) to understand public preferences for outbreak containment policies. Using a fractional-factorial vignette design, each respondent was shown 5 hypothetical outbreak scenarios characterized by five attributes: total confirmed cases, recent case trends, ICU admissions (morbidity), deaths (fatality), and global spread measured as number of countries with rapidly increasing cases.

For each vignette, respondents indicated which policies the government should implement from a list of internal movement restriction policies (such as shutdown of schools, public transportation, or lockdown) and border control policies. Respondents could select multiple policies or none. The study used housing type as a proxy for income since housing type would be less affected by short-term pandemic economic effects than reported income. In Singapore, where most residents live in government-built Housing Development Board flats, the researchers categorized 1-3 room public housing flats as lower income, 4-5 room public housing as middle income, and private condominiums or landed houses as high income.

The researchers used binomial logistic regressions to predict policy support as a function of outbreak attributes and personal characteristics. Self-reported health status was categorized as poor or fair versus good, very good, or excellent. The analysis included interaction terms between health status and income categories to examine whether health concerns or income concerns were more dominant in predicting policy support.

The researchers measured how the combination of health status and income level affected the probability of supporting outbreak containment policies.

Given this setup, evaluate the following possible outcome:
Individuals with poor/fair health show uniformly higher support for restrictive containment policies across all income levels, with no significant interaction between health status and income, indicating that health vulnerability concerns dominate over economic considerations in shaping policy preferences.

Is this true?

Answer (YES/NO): NO